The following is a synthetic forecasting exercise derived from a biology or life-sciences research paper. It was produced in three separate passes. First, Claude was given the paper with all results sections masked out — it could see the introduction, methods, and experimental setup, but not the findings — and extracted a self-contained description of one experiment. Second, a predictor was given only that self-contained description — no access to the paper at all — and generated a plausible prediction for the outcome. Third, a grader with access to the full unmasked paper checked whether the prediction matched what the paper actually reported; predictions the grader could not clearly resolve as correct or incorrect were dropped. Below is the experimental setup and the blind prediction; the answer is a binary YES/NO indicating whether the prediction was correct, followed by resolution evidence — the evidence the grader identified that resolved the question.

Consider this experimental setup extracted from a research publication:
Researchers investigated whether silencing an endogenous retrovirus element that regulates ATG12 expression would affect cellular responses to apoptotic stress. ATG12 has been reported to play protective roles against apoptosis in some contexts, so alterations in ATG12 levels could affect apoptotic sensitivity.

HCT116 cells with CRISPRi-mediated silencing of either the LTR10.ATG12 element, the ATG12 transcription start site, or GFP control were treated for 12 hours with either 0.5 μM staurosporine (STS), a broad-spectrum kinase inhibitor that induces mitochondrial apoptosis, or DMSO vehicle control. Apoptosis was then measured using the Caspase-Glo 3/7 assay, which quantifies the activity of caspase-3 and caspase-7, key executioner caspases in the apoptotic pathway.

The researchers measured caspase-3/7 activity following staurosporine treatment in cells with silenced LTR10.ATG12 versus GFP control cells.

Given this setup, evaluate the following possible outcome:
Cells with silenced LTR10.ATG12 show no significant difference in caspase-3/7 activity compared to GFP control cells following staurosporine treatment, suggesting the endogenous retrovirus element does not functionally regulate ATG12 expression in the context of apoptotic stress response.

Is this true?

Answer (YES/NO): NO